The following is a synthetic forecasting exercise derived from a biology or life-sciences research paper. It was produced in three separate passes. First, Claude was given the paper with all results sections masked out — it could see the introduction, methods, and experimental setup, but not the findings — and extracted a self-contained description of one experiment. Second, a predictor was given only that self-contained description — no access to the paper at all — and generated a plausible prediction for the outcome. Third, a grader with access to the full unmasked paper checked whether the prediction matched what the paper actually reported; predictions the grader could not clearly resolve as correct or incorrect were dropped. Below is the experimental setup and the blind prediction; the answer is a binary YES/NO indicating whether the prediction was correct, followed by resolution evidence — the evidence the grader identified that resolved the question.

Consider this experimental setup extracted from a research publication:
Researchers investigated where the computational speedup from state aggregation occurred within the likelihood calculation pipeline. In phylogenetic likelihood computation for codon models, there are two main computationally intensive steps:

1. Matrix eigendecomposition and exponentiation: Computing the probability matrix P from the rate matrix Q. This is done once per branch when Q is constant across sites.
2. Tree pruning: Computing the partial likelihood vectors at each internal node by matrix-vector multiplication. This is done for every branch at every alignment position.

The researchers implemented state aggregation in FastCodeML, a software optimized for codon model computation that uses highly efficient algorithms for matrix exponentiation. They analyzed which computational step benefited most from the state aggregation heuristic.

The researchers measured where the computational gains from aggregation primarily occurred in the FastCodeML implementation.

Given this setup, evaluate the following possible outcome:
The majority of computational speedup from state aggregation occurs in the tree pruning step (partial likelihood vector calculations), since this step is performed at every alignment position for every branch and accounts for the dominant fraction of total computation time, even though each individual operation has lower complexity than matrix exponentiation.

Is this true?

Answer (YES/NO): YES